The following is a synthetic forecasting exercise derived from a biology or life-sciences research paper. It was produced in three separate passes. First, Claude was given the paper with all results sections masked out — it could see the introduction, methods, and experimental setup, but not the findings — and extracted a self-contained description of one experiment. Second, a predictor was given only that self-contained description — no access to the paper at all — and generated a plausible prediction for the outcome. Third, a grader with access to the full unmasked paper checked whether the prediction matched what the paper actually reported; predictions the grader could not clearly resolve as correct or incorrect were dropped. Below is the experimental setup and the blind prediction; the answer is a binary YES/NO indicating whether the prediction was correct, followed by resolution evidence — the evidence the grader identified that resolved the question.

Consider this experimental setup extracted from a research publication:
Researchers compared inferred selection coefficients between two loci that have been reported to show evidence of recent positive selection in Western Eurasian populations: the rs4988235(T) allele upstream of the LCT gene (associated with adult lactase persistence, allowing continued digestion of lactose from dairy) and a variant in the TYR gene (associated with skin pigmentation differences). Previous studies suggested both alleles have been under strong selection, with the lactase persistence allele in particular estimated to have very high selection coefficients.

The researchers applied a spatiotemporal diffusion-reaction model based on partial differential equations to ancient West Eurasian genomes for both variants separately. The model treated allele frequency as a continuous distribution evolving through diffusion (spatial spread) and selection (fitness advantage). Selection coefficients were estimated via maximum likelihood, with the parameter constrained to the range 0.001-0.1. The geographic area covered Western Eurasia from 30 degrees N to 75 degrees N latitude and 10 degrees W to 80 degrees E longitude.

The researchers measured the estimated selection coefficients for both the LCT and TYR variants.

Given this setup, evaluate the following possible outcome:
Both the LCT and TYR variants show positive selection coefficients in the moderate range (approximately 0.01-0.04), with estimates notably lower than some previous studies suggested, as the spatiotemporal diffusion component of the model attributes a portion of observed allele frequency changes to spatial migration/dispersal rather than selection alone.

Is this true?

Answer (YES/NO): NO